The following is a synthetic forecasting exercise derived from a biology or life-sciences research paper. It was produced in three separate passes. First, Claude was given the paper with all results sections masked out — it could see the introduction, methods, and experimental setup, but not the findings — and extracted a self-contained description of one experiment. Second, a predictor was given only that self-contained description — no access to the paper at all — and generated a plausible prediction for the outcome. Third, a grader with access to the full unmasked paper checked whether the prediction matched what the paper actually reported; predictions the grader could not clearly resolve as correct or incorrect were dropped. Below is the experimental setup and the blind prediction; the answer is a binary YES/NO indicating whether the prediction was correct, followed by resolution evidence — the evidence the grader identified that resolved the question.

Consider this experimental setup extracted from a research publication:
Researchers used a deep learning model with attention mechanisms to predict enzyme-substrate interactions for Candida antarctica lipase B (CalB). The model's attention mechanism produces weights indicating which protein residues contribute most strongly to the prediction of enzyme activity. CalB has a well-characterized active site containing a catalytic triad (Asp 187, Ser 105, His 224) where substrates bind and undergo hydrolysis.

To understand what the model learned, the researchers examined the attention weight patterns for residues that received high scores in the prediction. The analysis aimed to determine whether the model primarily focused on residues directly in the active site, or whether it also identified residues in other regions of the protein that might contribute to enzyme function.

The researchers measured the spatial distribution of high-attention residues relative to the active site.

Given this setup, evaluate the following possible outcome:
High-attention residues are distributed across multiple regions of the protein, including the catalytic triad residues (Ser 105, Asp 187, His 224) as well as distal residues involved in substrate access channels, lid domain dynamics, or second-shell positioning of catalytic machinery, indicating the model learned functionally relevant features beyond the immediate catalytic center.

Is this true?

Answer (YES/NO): YES